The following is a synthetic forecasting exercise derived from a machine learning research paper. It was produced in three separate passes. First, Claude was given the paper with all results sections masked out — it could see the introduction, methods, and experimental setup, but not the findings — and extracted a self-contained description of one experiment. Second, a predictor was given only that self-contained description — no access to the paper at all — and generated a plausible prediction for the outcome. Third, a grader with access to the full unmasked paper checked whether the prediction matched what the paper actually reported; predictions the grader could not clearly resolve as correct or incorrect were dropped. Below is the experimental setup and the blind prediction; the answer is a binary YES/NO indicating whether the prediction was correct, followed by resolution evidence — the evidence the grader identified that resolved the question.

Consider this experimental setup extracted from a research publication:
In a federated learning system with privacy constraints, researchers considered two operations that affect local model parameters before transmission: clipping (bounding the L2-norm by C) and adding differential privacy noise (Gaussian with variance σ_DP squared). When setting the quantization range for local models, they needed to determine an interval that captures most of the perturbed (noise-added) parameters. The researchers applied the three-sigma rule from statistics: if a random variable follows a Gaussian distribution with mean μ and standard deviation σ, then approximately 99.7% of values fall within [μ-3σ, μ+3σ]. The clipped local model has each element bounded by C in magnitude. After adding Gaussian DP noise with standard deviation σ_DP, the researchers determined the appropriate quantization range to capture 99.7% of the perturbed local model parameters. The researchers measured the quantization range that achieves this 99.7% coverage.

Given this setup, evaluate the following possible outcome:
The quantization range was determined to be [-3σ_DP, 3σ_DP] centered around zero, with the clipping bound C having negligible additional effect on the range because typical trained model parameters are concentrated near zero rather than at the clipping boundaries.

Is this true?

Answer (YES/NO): NO